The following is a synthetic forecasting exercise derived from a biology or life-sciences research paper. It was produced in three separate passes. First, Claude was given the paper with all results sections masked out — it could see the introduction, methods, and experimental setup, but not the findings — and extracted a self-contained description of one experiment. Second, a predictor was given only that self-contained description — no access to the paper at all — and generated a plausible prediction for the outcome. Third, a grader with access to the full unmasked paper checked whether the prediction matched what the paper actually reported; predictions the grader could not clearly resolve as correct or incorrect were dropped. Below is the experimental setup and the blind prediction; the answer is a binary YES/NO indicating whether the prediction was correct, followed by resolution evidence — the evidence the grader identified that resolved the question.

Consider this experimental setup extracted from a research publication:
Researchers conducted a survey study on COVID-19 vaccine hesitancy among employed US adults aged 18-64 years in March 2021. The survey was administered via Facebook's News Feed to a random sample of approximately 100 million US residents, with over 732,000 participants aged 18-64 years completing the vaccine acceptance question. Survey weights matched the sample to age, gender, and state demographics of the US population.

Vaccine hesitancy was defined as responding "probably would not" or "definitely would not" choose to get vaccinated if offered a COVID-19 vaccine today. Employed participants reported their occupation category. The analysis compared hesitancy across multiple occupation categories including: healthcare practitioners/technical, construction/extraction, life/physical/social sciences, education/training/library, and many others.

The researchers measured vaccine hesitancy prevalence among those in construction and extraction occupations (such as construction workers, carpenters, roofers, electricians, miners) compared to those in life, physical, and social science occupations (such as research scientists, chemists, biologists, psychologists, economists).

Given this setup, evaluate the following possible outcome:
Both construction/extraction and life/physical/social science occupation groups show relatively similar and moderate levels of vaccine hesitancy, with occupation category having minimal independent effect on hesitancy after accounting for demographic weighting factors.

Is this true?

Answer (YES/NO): NO